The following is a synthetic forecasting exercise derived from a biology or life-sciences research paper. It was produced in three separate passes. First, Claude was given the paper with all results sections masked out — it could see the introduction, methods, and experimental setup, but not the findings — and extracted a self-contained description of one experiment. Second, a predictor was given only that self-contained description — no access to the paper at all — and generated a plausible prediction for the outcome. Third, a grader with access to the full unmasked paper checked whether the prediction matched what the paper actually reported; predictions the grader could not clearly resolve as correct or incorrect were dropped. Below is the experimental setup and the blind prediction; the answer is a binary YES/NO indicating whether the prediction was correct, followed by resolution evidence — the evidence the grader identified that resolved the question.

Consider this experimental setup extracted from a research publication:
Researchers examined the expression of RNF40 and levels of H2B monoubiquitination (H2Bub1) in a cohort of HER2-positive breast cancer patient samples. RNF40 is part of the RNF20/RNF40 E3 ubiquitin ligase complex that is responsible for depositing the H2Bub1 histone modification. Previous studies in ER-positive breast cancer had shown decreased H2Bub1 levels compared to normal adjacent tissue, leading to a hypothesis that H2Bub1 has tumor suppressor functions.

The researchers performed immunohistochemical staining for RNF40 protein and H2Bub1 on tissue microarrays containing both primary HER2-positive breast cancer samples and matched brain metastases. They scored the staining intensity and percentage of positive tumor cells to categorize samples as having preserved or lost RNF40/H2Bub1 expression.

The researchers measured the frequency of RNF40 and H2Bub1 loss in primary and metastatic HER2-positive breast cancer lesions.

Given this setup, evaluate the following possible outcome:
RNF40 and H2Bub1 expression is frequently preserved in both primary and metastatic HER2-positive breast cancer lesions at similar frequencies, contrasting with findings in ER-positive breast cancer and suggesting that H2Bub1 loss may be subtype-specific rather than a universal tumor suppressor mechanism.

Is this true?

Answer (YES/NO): NO